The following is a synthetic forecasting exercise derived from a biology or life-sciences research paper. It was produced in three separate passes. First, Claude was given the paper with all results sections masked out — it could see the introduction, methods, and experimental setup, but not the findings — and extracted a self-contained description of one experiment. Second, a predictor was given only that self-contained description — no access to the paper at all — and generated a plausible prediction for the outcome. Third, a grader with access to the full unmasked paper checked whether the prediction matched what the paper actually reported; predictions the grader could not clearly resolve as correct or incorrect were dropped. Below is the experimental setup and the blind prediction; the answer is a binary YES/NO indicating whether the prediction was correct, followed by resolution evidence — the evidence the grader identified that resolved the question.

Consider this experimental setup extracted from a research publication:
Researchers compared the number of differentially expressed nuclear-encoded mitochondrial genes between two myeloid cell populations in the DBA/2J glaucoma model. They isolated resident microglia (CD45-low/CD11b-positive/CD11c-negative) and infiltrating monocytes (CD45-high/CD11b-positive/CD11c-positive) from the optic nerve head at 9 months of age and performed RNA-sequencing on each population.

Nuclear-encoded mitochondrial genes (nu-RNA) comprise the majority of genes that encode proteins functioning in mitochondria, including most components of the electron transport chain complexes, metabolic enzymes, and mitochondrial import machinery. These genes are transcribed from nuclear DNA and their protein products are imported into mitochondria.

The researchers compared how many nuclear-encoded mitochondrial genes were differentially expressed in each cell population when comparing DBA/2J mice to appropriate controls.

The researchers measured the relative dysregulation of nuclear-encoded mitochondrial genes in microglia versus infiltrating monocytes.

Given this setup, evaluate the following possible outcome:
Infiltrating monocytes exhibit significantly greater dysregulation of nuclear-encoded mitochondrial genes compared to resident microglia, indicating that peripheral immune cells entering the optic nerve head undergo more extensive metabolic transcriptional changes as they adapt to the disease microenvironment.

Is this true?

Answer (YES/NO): YES